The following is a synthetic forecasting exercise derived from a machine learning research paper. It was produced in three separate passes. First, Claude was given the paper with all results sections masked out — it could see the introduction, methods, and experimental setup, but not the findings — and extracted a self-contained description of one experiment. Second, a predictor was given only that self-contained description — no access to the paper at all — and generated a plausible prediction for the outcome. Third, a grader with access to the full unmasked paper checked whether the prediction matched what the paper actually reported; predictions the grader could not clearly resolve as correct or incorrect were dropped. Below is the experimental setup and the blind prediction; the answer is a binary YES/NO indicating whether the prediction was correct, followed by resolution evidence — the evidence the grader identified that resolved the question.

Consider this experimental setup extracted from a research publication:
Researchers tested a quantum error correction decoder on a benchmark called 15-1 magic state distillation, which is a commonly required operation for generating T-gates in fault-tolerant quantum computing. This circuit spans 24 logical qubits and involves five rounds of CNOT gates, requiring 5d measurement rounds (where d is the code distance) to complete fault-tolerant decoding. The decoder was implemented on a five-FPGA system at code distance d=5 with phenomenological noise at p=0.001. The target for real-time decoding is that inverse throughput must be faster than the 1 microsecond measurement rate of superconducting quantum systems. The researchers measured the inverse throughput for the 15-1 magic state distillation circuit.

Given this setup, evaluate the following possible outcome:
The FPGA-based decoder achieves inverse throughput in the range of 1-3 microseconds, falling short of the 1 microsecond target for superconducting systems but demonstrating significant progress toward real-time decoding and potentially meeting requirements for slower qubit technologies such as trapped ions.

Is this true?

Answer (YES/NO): NO